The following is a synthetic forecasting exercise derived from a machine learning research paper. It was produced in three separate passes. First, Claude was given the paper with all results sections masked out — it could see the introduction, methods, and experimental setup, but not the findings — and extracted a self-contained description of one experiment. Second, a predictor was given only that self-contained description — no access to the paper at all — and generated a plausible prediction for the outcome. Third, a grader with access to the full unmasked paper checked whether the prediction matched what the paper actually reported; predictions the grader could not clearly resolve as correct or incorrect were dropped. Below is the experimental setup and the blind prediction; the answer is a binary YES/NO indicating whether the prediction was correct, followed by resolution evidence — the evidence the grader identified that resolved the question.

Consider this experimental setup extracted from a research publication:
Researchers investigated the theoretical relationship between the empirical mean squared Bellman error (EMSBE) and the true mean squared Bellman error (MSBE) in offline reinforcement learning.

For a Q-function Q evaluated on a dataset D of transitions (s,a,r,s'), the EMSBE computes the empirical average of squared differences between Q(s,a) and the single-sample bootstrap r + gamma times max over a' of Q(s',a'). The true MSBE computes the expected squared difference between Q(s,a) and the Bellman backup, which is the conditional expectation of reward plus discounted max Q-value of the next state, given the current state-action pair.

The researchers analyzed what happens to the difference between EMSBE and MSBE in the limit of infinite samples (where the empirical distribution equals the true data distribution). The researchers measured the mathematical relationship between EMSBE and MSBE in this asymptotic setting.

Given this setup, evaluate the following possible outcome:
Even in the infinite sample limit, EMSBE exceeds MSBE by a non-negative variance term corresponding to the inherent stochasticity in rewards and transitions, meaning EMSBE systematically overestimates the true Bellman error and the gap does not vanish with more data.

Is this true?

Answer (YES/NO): YES